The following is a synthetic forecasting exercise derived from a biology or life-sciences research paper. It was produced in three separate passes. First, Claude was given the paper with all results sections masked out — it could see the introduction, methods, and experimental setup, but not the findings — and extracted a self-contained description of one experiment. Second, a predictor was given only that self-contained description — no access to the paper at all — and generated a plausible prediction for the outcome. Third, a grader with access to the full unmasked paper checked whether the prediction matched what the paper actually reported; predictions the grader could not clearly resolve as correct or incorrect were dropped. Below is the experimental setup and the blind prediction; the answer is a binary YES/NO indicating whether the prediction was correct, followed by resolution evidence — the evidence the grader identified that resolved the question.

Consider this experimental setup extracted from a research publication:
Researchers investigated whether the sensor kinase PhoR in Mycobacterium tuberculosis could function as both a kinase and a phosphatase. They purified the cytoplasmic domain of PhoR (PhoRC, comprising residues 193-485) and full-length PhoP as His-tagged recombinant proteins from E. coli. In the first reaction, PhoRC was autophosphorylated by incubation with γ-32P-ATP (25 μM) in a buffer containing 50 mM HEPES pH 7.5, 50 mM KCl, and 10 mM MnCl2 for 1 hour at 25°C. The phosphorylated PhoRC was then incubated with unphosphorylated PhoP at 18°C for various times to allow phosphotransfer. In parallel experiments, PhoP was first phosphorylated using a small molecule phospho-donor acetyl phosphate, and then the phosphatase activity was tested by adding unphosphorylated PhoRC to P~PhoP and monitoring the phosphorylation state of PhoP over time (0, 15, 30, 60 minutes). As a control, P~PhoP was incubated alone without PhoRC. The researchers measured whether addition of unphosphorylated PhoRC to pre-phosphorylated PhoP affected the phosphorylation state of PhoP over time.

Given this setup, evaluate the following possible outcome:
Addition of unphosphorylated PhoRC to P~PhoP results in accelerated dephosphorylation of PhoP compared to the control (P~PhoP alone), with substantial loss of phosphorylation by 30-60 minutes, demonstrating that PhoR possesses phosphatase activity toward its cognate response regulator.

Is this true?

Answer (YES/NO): YES